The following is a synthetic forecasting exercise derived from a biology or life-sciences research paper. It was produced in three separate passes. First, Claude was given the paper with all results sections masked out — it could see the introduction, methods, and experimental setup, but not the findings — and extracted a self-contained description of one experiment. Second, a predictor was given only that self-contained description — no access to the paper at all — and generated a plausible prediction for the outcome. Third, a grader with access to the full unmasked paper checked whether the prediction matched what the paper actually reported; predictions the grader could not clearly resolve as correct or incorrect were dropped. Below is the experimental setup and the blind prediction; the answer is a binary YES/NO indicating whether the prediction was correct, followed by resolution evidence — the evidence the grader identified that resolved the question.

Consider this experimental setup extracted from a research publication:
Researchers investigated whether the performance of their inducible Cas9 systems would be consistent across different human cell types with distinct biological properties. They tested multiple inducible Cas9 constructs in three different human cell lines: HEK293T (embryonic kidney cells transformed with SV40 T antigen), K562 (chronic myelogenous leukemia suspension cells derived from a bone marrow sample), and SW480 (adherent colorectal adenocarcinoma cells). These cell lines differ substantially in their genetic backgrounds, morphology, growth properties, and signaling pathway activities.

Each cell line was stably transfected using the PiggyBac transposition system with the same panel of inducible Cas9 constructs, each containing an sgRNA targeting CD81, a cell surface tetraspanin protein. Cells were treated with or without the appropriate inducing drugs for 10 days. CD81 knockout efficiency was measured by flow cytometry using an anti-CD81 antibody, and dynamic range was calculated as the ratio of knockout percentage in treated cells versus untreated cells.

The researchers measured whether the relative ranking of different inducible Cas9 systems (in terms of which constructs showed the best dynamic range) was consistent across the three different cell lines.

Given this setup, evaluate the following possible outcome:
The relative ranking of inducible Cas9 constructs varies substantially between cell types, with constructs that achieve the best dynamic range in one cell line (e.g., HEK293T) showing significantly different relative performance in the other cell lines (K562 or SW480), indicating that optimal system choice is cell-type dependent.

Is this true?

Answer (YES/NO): NO